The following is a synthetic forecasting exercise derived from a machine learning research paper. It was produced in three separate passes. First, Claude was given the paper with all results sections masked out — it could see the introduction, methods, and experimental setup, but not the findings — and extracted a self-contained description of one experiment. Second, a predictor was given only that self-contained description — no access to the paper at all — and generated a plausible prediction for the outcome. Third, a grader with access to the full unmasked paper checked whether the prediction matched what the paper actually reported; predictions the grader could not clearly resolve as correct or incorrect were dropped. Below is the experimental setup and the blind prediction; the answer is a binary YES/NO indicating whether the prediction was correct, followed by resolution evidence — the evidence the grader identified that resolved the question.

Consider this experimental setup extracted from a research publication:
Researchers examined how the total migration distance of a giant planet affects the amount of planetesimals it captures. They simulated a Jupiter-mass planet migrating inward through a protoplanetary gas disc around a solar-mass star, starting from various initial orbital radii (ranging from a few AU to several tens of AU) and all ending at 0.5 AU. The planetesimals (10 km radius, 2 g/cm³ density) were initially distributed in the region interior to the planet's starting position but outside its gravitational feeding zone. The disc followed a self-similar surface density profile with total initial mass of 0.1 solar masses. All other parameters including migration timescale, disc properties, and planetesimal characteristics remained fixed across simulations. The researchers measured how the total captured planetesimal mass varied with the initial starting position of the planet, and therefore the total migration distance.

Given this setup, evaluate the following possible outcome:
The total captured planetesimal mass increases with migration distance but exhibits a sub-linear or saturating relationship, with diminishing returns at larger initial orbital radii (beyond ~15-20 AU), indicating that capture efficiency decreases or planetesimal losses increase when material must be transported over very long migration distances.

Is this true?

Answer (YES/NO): NO